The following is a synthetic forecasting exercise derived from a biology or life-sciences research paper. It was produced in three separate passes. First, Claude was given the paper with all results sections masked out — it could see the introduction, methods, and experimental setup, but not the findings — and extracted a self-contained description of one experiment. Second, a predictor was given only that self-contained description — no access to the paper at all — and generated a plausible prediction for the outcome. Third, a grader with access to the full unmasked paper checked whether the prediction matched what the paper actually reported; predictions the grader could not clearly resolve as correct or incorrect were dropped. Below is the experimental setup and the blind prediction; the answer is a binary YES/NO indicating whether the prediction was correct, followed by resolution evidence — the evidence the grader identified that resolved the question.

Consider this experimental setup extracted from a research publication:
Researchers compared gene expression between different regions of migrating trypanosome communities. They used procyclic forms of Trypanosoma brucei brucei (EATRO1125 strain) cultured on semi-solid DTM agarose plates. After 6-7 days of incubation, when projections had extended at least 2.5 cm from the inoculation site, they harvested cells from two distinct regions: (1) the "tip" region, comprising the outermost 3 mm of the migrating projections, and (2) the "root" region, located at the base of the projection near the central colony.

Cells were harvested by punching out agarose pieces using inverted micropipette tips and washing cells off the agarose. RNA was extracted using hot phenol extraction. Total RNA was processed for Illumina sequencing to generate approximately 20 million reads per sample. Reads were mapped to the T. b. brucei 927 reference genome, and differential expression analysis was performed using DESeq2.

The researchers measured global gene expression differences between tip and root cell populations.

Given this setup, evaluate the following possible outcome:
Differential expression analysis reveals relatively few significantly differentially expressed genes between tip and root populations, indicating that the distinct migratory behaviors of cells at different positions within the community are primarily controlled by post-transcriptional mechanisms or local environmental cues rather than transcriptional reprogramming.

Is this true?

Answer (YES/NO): NO